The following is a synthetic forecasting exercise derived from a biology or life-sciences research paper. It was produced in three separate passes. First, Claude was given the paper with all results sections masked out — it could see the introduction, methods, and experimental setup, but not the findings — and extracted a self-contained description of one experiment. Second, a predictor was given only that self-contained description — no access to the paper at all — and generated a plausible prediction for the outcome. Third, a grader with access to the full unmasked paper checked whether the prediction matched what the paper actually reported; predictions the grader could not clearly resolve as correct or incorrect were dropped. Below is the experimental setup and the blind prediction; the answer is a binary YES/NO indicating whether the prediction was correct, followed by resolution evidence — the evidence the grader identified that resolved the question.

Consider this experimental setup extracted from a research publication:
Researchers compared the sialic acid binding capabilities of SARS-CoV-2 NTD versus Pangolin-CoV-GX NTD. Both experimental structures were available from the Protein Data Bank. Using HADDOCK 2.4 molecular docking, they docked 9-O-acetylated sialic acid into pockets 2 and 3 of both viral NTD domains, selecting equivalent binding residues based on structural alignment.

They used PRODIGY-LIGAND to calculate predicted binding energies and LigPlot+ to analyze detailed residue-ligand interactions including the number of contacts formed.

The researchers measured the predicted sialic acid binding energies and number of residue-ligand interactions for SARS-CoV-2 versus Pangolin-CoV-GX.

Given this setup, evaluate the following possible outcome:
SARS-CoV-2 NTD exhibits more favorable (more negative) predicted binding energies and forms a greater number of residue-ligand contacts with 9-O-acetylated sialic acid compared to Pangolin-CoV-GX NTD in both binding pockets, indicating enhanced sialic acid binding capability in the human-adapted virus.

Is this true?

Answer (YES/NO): NO